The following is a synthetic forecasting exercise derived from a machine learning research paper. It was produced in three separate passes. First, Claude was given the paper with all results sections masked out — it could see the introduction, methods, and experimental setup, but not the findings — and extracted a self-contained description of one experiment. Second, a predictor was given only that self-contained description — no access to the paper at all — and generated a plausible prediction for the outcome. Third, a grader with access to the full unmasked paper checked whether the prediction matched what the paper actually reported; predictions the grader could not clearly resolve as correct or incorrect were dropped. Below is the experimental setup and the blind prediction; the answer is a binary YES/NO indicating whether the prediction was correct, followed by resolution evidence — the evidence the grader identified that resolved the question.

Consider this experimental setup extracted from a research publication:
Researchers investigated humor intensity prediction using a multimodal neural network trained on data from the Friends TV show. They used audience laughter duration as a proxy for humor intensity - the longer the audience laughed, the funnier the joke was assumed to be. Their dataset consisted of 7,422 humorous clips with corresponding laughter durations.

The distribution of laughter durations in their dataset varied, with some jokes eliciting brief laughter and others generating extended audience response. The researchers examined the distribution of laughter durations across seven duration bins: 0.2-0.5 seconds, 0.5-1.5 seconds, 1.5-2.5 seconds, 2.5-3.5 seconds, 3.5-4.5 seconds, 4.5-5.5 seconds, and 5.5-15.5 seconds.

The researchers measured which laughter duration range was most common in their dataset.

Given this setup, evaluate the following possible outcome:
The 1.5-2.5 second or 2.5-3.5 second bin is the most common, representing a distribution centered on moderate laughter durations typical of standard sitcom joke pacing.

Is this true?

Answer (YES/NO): NO